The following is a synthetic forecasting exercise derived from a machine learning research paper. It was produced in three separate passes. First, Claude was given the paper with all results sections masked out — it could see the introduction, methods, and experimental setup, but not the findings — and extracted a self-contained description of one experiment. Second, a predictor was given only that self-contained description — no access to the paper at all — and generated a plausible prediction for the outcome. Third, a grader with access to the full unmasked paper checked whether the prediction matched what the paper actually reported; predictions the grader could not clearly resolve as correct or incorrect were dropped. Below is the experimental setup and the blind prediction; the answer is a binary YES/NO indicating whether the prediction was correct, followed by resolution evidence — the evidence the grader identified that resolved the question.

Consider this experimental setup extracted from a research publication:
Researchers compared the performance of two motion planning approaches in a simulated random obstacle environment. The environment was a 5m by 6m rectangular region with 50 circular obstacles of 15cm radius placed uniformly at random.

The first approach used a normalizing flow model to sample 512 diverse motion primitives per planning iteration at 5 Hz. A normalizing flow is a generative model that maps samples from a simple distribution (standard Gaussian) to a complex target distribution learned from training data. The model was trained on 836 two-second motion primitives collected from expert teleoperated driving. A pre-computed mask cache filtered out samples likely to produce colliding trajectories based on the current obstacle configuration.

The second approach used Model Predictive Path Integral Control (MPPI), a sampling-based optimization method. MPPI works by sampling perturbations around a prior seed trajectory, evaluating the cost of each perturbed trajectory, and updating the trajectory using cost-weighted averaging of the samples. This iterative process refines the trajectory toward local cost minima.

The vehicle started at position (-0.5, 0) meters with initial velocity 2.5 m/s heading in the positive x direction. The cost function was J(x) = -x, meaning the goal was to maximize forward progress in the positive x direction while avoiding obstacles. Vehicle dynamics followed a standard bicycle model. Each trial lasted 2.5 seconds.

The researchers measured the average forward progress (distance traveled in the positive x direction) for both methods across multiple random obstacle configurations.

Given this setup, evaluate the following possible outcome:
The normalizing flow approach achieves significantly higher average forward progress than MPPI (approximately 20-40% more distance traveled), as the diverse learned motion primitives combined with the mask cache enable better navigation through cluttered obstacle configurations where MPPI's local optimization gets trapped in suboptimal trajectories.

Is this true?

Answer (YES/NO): NO